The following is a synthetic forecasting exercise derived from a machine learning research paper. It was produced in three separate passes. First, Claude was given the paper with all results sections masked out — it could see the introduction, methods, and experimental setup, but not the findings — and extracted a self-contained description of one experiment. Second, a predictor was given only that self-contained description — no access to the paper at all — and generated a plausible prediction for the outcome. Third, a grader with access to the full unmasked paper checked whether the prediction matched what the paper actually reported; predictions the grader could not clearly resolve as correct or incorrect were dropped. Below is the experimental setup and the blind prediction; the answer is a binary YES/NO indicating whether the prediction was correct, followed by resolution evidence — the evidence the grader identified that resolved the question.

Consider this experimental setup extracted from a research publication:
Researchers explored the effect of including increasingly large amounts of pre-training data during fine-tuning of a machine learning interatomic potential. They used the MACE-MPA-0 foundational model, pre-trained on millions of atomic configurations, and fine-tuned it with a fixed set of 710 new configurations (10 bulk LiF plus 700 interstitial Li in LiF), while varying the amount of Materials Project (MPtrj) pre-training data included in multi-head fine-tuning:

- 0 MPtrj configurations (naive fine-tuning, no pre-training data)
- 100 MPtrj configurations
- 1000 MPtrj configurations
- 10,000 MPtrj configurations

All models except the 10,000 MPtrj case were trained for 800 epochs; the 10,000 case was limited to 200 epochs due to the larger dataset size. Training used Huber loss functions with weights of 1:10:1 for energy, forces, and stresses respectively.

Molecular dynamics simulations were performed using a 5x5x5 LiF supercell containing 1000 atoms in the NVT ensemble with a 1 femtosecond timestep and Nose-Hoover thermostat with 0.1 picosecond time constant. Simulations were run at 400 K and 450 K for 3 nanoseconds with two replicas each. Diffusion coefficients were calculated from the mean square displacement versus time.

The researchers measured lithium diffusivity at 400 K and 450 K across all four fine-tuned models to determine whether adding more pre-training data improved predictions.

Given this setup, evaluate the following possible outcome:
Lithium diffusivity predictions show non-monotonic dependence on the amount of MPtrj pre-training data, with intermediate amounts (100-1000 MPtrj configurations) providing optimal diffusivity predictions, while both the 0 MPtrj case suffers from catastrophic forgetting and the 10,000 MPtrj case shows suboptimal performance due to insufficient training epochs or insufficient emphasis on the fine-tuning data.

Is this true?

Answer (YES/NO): NO